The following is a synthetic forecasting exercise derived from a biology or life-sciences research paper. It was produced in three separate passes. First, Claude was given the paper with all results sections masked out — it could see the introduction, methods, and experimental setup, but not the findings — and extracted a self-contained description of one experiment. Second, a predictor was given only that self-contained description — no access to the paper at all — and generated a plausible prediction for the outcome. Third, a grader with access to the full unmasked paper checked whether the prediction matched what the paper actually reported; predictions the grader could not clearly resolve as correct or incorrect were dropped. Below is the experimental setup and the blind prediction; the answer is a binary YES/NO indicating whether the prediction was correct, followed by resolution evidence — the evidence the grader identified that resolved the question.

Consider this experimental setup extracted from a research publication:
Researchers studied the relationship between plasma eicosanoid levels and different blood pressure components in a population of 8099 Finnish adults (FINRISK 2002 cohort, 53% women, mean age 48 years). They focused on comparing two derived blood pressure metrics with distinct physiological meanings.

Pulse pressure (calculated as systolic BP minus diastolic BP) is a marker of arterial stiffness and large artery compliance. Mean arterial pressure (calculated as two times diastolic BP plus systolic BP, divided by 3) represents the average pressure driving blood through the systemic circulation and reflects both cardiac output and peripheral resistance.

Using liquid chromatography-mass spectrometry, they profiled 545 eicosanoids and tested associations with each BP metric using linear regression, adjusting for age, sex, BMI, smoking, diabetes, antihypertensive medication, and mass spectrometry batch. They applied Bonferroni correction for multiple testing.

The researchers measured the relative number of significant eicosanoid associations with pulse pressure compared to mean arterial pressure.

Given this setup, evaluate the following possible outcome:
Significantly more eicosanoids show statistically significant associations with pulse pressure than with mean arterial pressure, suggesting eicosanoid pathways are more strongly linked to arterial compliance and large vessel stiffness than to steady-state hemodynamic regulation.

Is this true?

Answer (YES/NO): NO